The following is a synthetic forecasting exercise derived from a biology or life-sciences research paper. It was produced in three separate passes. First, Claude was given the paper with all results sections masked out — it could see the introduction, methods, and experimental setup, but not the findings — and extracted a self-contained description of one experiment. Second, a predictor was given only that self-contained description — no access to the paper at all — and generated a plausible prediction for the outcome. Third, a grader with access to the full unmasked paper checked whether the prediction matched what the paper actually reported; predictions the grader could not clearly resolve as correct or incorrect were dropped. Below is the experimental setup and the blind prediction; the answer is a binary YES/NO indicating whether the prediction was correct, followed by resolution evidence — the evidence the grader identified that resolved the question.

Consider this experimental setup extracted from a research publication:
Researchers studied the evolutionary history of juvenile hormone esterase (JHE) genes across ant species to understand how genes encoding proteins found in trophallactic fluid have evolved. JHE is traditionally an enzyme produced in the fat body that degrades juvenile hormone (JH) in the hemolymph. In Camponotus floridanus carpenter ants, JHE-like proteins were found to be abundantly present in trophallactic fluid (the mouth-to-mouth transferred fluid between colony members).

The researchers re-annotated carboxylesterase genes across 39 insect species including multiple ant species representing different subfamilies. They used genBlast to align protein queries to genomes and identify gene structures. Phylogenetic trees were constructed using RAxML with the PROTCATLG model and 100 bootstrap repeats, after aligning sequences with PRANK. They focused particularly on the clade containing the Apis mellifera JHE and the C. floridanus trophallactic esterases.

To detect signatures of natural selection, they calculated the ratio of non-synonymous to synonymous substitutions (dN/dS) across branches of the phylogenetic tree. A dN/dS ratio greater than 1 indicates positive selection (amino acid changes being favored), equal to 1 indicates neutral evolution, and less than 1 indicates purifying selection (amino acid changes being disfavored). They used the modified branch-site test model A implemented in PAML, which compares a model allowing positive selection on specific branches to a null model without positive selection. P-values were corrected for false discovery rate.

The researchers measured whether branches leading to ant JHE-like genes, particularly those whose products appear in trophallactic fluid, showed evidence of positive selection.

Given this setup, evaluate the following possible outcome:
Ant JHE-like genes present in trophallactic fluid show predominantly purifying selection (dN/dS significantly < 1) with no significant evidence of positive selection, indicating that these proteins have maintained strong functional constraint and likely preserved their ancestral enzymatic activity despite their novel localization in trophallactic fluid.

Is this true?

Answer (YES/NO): NO